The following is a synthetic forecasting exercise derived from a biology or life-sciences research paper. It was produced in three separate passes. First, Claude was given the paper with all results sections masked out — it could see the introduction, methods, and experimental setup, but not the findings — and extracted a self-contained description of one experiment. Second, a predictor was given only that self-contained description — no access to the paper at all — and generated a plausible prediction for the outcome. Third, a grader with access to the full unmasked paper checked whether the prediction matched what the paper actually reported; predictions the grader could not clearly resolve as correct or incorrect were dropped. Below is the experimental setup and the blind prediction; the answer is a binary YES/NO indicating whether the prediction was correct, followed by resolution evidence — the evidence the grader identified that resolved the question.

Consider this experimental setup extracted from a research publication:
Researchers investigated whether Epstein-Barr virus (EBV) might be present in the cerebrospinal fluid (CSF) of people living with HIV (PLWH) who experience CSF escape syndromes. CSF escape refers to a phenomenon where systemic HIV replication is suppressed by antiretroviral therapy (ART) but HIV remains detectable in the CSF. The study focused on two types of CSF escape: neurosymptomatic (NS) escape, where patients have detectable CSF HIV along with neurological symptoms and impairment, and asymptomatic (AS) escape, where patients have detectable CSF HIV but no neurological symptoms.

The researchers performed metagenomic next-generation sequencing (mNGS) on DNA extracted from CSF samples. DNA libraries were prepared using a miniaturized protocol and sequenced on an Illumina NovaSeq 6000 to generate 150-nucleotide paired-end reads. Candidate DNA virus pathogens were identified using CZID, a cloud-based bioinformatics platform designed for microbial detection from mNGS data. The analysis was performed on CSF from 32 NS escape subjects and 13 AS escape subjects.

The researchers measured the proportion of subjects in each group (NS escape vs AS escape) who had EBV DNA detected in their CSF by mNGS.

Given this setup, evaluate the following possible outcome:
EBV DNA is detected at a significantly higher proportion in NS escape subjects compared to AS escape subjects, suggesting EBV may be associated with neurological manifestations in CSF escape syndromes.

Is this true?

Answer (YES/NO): YES